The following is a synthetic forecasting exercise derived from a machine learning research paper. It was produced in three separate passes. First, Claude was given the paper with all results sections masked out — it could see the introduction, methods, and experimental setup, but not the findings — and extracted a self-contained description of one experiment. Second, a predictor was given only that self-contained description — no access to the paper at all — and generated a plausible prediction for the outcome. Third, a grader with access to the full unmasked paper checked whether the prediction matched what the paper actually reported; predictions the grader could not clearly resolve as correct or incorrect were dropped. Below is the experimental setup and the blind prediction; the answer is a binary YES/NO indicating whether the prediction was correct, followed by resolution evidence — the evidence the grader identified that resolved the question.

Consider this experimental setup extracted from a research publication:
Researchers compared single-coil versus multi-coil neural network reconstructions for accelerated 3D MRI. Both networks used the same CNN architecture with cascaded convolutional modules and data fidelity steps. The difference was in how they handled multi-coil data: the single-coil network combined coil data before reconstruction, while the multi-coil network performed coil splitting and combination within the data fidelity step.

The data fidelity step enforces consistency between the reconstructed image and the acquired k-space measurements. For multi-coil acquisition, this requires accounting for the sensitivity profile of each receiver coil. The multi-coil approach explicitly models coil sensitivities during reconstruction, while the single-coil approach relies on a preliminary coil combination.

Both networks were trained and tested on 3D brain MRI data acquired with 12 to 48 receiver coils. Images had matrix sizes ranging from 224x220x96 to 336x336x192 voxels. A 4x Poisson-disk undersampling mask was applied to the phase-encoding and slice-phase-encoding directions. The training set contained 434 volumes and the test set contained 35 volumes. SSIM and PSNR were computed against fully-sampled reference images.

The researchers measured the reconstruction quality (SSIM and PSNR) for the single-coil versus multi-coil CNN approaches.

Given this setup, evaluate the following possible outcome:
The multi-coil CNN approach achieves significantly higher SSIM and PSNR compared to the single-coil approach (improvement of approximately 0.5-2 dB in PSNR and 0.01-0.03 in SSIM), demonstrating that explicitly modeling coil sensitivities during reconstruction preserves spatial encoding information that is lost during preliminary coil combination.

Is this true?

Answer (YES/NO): NO